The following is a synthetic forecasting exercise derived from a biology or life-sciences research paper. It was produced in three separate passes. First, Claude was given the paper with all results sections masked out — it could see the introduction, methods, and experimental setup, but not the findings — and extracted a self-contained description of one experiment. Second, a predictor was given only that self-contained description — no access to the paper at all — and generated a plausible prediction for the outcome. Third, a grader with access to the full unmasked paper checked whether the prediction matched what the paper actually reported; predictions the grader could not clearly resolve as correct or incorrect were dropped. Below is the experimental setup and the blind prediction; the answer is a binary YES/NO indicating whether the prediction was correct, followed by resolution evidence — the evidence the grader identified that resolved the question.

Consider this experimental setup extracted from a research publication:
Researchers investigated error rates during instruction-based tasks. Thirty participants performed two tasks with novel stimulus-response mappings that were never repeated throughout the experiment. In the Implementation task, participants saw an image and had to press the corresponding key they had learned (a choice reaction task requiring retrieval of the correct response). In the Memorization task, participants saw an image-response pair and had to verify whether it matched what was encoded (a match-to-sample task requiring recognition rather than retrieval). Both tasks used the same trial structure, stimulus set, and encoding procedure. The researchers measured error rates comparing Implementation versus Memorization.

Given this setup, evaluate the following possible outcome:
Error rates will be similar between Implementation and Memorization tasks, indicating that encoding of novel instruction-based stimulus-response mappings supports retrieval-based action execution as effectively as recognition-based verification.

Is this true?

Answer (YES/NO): NO